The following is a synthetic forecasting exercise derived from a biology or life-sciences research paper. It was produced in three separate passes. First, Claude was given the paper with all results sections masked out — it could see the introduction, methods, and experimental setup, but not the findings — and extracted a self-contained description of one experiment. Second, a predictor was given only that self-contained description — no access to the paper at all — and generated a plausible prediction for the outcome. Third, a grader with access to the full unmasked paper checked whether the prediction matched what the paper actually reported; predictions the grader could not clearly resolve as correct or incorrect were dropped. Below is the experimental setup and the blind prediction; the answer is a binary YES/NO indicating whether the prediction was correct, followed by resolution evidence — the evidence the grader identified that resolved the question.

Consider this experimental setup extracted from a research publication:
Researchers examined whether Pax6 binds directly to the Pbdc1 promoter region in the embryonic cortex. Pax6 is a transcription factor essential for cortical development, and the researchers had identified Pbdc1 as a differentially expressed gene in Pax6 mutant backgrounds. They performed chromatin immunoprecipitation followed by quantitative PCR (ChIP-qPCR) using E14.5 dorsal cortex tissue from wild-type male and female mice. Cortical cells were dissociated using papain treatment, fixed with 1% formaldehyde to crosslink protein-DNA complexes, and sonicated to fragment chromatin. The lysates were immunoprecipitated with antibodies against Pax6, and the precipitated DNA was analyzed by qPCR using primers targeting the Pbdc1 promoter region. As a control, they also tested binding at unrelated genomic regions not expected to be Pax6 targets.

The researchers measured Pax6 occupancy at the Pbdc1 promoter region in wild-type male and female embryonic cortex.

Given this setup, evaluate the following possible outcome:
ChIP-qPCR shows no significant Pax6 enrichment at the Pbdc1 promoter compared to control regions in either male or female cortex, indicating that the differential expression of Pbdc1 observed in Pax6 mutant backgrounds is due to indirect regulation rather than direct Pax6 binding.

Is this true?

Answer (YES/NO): NO